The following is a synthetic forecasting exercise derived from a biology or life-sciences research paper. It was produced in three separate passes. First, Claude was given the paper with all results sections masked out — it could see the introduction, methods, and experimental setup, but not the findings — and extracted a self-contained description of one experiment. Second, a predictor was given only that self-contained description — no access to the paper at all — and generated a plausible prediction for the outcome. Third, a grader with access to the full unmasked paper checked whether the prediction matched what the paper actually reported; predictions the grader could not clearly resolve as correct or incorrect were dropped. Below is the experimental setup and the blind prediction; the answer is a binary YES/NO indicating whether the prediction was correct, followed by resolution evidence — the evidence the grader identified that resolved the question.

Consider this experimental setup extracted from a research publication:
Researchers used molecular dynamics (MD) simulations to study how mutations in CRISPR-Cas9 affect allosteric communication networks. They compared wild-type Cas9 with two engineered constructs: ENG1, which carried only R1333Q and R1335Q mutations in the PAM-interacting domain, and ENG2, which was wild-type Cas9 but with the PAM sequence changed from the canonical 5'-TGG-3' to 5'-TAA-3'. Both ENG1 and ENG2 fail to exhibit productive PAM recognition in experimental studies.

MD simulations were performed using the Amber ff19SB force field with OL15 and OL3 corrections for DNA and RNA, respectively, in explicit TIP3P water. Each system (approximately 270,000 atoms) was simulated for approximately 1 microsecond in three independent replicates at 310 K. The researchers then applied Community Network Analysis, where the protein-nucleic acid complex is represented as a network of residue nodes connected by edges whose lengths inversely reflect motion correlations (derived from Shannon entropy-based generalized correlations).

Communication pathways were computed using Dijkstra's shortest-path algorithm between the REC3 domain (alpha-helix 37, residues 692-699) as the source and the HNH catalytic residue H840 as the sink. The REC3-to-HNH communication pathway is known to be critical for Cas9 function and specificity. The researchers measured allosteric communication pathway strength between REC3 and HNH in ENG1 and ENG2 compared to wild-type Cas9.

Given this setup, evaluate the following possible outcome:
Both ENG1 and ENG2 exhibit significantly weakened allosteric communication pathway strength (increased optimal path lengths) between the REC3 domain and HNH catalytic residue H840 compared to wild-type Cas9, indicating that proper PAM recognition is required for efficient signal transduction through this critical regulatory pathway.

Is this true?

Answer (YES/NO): YES